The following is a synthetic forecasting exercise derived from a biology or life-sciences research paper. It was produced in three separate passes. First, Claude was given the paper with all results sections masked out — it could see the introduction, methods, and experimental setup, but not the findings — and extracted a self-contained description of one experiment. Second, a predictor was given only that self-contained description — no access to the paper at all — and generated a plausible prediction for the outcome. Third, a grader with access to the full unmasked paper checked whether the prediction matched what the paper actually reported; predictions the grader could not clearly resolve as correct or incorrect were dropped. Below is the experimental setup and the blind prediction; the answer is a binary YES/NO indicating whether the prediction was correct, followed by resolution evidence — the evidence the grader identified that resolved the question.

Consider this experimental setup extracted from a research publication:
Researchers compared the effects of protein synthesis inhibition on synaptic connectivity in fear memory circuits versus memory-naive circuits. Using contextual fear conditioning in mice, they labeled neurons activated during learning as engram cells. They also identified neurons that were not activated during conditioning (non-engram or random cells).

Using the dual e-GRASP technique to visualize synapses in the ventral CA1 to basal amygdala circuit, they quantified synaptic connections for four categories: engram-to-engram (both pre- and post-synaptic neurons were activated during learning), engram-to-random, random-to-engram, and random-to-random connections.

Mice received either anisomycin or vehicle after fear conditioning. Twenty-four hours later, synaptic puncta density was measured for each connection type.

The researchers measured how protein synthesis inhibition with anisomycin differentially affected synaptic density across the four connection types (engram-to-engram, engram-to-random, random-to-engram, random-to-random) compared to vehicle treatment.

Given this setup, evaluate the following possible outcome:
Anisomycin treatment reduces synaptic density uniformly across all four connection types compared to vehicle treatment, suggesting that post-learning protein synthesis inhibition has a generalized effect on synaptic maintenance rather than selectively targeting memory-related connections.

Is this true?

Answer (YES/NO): NO